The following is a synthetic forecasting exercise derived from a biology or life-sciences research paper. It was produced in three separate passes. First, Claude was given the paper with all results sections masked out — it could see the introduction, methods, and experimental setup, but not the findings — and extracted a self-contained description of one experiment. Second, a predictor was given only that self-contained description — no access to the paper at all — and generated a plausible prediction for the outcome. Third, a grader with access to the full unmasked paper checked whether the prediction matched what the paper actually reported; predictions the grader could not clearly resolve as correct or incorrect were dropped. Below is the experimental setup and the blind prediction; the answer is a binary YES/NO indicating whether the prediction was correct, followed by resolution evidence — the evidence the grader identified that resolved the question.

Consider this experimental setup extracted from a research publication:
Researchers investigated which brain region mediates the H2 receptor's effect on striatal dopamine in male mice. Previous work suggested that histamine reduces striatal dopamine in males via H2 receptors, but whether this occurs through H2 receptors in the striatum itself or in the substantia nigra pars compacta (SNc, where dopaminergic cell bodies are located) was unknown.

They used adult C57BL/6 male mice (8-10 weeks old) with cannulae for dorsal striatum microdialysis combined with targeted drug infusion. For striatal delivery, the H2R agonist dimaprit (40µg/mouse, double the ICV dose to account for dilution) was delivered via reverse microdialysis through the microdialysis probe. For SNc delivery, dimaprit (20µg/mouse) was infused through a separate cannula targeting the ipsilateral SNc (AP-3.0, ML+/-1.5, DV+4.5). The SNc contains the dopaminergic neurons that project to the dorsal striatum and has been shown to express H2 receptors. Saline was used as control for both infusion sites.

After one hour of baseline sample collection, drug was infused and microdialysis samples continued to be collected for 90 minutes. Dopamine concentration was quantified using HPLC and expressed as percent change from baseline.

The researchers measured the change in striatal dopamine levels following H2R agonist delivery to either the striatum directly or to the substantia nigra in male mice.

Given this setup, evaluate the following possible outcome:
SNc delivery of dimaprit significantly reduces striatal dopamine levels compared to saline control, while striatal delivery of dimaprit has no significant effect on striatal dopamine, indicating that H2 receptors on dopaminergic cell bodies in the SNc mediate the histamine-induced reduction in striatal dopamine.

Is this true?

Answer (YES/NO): NO